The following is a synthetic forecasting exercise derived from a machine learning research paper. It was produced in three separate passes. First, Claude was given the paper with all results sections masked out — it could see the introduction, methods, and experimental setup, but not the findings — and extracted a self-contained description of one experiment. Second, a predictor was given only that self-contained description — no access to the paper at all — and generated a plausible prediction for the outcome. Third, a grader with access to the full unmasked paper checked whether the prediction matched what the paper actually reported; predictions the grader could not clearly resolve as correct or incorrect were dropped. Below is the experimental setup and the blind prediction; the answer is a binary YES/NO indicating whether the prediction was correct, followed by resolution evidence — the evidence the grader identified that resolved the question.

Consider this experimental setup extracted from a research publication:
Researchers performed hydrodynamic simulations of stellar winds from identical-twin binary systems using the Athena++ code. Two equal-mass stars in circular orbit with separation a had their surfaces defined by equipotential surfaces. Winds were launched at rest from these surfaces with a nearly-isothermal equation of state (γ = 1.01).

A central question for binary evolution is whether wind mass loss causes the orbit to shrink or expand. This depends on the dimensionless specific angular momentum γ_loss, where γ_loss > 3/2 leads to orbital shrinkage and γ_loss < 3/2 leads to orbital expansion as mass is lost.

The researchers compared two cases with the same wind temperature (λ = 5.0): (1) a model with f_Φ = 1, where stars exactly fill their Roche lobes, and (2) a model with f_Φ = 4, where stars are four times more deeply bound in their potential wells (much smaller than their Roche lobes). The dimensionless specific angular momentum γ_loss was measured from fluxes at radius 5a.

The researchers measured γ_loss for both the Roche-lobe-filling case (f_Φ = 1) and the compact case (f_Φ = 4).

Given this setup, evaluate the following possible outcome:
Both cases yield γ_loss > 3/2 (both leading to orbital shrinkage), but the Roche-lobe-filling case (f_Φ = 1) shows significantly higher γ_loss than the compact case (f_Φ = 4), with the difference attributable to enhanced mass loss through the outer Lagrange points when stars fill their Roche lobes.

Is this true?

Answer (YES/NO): NO